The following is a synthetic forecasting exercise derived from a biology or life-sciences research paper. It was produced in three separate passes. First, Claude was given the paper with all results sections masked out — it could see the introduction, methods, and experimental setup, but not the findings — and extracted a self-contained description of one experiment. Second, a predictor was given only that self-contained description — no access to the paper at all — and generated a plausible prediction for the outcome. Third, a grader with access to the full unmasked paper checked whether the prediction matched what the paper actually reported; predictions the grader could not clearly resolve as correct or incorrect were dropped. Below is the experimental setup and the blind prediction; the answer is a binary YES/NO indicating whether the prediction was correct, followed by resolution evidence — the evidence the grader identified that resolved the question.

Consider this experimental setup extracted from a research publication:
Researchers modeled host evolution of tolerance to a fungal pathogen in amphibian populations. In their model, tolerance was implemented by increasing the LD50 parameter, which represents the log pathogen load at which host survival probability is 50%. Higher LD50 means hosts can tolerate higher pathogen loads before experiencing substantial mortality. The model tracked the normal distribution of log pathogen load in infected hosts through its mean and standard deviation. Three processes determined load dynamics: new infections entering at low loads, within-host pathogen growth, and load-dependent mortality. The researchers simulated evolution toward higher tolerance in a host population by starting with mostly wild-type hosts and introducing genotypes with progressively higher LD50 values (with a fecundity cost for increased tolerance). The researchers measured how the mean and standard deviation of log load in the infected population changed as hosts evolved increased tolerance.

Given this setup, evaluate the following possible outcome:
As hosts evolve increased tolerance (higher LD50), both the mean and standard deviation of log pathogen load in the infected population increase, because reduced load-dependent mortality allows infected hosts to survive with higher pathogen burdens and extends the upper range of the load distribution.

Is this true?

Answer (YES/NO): YES